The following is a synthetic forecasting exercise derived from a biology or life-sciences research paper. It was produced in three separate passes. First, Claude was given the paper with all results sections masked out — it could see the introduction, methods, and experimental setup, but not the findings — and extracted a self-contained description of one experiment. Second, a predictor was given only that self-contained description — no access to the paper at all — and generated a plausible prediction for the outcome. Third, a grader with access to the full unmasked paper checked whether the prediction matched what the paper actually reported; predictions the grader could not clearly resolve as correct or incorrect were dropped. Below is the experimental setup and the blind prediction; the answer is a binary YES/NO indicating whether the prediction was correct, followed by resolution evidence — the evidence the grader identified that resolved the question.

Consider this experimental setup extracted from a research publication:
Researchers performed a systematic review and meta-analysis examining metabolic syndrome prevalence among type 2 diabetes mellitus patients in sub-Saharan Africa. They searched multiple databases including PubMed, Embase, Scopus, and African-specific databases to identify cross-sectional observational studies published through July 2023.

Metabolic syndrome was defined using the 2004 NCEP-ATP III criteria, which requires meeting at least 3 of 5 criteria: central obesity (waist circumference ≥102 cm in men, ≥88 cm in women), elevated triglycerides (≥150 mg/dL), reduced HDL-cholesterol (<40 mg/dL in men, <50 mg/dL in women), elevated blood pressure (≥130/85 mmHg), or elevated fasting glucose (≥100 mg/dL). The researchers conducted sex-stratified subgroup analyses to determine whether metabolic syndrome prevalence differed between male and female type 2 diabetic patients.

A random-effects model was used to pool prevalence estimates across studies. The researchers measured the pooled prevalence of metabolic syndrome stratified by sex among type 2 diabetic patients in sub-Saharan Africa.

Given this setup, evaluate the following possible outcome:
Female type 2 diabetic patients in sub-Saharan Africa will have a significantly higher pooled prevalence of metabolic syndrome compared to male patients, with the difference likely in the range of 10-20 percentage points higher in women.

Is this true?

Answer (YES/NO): NO